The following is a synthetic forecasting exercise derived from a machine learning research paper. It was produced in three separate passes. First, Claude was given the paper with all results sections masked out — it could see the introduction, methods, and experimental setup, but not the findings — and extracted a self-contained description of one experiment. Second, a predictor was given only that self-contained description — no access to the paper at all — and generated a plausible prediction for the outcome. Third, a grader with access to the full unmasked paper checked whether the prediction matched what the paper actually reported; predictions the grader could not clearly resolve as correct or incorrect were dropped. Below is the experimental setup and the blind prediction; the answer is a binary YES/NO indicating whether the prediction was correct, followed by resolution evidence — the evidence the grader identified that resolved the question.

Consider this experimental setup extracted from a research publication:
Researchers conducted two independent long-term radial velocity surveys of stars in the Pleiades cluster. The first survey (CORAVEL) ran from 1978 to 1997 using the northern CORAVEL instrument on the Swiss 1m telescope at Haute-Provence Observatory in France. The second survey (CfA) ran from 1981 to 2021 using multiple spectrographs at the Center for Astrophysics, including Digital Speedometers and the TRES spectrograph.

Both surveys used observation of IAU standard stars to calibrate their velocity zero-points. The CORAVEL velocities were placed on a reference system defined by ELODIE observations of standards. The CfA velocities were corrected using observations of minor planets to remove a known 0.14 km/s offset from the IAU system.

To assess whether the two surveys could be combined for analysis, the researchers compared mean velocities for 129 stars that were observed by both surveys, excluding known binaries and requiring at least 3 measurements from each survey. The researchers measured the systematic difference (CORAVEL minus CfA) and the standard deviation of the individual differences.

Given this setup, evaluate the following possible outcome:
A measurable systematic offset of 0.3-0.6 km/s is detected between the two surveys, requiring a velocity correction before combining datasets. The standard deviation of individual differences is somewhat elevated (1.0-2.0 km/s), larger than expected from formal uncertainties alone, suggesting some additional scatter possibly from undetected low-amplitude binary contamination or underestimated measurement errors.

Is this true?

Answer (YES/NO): NO